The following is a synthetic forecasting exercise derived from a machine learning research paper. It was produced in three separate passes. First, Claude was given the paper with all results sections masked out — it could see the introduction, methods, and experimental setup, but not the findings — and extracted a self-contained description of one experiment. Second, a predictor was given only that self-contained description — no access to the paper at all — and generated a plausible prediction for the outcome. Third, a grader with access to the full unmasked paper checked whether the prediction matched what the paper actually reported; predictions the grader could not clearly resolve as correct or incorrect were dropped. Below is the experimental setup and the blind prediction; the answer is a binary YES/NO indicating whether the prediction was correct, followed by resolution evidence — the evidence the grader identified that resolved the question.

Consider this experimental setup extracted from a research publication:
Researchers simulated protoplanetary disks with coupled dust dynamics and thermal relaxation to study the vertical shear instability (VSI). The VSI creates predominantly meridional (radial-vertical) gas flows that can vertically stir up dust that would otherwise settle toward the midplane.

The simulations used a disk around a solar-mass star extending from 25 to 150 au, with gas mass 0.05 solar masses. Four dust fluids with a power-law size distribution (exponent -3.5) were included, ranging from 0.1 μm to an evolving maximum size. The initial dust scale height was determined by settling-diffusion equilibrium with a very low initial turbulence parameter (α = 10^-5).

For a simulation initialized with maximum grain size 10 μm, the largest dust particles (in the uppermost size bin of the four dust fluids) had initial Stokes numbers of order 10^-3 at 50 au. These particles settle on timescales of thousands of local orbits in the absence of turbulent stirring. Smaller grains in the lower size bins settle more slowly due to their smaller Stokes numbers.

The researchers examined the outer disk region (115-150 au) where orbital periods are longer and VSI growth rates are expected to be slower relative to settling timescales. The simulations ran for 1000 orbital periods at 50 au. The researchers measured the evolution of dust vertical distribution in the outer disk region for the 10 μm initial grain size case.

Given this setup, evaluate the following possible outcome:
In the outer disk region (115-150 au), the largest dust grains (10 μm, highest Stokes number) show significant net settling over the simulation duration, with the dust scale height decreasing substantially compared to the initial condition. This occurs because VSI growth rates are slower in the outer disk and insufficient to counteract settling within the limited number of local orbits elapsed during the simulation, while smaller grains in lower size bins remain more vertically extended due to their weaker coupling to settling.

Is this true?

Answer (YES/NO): YES